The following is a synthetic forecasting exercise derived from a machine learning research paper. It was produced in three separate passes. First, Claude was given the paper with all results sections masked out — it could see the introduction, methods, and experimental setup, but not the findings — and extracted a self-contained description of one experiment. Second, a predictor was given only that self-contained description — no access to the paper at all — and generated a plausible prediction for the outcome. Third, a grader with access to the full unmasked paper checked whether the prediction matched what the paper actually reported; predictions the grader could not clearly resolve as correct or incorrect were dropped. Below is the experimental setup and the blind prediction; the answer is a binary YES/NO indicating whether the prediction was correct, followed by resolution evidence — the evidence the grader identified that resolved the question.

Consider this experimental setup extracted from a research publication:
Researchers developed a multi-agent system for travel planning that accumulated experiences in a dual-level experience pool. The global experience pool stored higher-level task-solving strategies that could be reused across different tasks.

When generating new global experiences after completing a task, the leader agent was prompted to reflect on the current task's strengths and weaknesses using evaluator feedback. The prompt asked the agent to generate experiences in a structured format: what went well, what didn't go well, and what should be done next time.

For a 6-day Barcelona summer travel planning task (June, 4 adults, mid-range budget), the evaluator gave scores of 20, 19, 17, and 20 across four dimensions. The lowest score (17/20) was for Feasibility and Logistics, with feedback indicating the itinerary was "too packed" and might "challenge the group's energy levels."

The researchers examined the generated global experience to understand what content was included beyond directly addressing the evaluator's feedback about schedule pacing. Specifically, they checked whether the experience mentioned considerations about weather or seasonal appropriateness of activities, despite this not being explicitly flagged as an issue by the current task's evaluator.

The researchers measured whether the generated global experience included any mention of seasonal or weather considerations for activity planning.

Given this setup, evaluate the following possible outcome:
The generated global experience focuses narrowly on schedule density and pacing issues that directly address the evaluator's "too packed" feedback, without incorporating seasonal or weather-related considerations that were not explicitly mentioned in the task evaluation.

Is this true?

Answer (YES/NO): NO